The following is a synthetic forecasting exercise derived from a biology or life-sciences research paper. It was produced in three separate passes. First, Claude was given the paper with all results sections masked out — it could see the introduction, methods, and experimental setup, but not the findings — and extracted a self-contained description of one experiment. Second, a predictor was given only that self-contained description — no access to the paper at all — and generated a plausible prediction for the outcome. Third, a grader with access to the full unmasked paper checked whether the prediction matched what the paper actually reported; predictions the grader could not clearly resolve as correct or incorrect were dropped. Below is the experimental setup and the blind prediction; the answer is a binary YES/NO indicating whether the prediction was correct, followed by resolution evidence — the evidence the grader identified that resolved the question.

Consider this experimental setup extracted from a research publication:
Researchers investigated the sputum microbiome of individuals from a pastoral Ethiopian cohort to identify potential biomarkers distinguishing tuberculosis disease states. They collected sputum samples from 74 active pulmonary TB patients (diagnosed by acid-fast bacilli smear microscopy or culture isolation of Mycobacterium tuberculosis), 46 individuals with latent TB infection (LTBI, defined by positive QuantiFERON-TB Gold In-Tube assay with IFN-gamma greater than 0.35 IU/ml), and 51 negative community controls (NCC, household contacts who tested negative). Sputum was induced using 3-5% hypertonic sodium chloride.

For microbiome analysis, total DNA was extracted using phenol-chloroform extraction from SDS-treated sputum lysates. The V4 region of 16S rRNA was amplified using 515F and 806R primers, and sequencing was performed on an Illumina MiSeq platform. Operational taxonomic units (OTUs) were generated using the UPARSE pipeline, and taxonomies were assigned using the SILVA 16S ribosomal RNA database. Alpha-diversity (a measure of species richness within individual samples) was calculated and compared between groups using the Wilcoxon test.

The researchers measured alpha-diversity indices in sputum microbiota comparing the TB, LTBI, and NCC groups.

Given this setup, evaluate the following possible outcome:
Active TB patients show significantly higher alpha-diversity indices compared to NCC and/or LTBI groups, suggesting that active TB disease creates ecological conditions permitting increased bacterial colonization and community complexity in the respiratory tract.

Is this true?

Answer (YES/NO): NO